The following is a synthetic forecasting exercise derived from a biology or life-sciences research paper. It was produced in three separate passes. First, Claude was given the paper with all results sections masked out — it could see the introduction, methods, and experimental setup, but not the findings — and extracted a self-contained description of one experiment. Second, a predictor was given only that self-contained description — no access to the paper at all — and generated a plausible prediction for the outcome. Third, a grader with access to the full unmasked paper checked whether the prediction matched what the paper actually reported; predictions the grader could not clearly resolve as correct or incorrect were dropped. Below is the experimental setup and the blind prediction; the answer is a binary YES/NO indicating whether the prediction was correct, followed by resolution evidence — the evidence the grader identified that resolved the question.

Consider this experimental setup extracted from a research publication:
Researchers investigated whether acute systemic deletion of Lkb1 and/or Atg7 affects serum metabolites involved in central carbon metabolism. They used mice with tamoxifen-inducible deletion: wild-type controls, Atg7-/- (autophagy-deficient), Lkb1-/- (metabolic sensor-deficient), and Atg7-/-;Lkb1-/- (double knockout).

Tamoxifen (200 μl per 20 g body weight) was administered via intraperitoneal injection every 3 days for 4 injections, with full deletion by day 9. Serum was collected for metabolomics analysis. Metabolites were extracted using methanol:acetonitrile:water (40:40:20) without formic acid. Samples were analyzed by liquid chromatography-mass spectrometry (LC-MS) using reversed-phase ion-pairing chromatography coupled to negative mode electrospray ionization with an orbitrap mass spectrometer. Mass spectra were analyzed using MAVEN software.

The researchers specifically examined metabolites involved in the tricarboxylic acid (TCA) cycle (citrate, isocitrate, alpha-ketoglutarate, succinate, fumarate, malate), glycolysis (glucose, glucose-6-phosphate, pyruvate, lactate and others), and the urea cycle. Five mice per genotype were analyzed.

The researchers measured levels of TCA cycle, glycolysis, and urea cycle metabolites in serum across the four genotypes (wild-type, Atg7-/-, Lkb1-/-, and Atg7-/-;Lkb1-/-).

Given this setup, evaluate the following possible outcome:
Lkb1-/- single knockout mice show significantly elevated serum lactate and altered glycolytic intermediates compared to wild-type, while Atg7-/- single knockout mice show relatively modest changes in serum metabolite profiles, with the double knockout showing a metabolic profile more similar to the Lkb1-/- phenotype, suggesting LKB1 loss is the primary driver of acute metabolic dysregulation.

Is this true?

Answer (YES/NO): NO